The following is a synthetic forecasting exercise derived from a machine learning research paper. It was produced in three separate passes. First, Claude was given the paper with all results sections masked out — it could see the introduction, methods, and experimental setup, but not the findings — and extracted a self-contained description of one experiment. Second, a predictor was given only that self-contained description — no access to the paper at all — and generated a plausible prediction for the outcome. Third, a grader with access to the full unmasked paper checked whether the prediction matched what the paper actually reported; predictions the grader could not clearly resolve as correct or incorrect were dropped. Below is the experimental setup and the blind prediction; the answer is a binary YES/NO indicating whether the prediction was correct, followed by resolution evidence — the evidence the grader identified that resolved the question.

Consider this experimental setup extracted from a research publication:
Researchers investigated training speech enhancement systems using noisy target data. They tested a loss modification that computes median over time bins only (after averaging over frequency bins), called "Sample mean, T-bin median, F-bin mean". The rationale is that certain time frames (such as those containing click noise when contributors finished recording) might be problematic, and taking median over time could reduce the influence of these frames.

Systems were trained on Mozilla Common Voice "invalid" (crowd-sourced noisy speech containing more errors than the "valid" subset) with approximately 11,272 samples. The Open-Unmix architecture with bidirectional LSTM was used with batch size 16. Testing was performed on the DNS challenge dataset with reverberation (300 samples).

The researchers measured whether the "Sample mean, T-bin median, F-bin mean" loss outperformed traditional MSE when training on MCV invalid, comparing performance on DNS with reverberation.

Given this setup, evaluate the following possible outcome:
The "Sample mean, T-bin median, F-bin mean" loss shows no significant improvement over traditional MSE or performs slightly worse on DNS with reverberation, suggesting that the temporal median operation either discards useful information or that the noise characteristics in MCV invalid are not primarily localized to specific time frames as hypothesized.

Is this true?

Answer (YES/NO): YES